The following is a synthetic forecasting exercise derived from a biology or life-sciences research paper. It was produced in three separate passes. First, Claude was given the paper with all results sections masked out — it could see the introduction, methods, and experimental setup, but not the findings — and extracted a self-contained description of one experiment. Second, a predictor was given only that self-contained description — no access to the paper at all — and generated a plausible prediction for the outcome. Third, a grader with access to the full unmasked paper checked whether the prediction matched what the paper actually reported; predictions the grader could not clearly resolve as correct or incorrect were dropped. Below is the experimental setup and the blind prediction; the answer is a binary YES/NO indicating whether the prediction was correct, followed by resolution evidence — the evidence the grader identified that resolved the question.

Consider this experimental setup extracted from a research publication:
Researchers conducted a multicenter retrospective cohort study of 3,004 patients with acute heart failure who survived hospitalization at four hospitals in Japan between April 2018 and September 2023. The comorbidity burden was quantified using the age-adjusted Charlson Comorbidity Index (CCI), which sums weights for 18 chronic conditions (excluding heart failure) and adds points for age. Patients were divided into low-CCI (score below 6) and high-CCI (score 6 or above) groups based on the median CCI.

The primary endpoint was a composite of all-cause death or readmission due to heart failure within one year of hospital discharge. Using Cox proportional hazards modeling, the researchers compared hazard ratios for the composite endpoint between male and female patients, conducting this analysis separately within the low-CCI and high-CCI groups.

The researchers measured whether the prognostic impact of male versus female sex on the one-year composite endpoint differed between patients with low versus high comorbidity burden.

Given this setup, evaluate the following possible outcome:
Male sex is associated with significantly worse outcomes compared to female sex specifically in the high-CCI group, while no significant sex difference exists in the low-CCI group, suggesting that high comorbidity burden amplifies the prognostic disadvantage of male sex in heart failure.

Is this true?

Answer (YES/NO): NO